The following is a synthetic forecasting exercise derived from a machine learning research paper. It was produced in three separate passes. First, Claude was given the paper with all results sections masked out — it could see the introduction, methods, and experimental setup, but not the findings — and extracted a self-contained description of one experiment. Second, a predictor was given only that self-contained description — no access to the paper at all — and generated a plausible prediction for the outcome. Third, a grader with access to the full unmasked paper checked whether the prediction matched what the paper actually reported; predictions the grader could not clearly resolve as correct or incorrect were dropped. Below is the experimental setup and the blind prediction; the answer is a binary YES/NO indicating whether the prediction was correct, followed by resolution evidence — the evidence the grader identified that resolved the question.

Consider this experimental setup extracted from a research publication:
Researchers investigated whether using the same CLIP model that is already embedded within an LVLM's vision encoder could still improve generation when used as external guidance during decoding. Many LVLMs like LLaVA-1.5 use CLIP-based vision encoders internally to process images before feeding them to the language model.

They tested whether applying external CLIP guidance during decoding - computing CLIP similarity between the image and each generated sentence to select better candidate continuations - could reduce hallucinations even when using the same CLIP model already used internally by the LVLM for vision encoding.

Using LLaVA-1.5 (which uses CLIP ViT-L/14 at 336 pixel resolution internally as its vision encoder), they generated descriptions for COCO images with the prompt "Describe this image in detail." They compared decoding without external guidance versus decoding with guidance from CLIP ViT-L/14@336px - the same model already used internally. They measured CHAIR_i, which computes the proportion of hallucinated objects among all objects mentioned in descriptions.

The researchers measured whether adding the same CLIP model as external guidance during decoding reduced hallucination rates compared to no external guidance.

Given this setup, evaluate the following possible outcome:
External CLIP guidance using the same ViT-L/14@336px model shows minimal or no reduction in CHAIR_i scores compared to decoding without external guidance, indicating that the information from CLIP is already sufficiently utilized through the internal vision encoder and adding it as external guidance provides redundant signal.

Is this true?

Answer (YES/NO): NO